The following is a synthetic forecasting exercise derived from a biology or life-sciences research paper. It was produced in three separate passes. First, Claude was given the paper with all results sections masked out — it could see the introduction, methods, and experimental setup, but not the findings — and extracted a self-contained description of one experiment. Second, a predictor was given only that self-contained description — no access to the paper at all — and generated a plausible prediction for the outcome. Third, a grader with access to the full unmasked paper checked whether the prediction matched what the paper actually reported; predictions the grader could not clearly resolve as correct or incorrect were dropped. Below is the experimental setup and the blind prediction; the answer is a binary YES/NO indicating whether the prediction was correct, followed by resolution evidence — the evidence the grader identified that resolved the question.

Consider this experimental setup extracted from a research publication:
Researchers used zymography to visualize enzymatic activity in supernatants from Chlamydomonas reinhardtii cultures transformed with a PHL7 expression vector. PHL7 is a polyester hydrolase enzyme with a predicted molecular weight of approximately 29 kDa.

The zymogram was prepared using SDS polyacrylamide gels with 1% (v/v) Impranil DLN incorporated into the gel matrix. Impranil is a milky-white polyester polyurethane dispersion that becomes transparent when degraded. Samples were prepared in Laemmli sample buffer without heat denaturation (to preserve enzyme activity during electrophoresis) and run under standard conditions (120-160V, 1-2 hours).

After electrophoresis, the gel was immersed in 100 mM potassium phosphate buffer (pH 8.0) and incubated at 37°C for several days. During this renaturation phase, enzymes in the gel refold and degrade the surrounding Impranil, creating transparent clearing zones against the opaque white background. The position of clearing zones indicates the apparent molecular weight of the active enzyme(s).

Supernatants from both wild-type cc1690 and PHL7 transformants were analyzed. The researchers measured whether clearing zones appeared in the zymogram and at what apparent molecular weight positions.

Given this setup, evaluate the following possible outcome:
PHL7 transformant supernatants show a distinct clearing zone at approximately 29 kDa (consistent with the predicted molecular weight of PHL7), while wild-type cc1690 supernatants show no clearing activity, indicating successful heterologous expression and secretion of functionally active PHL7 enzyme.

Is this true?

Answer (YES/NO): NO